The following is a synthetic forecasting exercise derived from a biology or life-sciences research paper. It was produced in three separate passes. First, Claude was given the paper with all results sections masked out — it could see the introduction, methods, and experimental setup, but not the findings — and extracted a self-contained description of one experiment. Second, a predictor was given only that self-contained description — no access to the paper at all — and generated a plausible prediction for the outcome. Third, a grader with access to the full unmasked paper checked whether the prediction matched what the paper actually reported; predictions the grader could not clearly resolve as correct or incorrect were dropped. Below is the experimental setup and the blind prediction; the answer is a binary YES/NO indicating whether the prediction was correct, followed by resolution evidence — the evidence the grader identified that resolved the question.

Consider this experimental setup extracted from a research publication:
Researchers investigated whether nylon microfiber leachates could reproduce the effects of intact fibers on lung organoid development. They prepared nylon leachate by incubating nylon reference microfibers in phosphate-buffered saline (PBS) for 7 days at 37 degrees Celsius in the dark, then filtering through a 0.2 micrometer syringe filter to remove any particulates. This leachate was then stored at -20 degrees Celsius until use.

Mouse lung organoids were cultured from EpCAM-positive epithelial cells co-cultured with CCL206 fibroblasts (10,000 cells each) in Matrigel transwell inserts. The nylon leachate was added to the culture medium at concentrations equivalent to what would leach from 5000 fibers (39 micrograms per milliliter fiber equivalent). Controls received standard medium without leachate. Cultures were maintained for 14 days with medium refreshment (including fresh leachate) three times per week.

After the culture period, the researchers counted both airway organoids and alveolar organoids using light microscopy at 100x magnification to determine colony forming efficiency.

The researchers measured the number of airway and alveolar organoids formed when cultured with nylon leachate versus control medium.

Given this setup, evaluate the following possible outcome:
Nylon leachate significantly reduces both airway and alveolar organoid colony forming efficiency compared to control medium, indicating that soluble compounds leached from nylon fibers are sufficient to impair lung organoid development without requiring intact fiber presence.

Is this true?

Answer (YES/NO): NO